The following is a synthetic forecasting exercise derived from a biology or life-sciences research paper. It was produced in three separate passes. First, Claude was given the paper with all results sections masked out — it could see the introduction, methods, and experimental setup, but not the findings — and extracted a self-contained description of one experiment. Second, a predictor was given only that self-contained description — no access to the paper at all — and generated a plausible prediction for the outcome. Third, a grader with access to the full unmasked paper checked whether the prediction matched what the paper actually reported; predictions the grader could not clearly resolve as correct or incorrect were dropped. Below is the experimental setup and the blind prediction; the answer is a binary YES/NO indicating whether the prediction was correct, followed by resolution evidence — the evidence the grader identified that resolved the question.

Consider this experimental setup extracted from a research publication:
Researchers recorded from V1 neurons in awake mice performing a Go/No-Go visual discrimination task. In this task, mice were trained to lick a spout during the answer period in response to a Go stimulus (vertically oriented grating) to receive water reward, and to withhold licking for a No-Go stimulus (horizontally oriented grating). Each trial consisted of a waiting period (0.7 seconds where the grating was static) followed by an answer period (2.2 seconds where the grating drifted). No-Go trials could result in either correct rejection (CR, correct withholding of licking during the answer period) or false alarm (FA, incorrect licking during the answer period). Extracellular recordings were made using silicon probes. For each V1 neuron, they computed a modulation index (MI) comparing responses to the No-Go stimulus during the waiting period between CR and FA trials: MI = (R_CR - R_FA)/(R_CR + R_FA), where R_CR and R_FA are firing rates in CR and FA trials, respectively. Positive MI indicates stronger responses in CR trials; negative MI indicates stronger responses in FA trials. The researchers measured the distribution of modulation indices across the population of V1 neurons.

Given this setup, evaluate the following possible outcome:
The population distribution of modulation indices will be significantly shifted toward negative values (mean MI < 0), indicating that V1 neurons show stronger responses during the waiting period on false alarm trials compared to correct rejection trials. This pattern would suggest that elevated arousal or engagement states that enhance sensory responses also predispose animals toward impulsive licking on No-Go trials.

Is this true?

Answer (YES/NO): YES